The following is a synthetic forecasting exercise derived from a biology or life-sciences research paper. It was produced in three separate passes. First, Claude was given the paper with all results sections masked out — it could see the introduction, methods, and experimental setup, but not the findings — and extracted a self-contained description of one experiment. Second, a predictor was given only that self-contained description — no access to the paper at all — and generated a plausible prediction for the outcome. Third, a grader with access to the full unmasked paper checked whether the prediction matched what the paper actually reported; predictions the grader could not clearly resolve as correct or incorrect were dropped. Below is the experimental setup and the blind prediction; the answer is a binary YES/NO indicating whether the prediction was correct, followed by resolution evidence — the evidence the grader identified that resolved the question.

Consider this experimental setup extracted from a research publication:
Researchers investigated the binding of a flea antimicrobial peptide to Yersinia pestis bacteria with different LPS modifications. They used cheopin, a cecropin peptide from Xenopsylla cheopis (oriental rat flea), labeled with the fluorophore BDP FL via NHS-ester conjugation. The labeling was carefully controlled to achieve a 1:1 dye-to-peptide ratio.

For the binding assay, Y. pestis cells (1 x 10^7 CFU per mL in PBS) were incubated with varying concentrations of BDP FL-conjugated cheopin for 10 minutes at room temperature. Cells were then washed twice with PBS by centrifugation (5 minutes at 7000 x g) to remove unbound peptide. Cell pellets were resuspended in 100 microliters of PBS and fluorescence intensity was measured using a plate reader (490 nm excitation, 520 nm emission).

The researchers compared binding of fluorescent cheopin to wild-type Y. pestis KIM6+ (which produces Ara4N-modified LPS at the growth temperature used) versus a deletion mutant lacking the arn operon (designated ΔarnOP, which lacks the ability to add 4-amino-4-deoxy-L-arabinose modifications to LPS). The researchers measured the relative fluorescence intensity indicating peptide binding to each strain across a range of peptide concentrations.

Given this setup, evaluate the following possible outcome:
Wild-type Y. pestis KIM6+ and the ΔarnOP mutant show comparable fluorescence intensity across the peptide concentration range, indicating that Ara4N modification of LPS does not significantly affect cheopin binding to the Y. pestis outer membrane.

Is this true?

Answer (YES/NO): NO